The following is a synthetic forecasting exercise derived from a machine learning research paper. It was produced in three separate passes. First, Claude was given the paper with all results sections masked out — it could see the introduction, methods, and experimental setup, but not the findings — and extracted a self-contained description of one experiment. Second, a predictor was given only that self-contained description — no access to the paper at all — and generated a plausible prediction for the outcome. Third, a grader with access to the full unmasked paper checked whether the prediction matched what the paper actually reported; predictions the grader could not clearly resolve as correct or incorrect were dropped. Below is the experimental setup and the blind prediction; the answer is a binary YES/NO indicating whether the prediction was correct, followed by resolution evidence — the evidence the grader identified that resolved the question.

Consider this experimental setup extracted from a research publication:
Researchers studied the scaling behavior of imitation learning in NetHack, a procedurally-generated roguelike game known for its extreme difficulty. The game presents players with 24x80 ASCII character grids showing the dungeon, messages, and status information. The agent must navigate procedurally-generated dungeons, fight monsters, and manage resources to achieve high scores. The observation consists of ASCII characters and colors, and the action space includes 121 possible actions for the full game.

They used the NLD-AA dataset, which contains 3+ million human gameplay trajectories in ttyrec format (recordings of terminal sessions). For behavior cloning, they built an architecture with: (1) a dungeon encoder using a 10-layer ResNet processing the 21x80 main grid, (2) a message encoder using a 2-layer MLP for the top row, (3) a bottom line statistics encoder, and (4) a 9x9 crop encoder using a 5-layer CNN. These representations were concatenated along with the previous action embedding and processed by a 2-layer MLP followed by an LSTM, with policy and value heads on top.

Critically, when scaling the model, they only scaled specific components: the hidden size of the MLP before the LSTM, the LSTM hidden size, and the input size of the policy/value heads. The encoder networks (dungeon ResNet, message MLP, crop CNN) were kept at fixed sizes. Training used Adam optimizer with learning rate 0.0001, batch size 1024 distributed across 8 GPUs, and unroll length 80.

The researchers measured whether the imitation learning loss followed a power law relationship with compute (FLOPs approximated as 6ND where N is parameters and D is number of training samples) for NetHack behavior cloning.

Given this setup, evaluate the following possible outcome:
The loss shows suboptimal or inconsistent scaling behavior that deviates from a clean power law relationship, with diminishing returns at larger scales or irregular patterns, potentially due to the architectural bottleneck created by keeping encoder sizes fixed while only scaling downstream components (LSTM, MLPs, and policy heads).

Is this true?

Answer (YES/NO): NO